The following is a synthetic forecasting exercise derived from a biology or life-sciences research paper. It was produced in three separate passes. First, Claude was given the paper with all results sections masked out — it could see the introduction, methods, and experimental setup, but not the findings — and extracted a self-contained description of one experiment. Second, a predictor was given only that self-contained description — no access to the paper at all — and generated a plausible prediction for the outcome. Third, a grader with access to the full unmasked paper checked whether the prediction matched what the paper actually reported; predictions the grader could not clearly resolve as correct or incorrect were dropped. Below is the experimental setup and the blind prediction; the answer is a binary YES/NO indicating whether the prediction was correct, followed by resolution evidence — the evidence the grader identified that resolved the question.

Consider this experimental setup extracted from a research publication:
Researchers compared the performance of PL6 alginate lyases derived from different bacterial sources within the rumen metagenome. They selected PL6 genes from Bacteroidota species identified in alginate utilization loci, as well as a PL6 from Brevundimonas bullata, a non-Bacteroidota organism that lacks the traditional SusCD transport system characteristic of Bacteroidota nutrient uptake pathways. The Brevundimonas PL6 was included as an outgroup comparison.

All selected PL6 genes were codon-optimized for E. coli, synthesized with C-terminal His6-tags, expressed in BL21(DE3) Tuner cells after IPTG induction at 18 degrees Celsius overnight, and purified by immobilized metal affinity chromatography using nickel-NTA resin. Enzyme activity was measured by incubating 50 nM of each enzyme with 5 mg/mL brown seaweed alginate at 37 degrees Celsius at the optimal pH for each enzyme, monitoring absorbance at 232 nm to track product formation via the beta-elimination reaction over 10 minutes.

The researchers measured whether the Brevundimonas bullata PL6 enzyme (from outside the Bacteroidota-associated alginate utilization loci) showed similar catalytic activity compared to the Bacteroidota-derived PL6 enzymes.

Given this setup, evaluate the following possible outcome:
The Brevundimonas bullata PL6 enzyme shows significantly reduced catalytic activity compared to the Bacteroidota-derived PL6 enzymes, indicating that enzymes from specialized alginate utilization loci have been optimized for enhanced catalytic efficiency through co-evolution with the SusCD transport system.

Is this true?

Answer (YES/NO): NO